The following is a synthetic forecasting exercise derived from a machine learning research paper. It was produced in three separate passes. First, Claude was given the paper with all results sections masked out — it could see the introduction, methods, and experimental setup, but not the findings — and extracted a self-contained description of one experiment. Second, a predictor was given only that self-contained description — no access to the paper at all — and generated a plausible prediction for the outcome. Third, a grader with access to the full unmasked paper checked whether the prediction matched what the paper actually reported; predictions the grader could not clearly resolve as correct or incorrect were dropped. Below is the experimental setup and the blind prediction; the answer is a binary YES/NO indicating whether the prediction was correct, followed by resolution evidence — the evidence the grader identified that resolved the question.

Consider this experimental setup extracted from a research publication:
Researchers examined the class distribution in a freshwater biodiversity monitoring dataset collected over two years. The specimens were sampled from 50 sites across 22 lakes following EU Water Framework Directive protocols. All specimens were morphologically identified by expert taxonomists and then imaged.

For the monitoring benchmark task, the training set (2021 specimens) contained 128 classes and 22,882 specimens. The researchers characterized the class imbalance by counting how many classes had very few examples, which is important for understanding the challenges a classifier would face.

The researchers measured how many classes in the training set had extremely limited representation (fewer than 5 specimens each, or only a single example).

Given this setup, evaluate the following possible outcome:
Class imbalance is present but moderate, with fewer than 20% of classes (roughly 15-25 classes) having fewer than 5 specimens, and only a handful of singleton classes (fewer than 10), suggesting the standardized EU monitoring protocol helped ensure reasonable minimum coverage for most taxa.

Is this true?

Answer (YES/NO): NO